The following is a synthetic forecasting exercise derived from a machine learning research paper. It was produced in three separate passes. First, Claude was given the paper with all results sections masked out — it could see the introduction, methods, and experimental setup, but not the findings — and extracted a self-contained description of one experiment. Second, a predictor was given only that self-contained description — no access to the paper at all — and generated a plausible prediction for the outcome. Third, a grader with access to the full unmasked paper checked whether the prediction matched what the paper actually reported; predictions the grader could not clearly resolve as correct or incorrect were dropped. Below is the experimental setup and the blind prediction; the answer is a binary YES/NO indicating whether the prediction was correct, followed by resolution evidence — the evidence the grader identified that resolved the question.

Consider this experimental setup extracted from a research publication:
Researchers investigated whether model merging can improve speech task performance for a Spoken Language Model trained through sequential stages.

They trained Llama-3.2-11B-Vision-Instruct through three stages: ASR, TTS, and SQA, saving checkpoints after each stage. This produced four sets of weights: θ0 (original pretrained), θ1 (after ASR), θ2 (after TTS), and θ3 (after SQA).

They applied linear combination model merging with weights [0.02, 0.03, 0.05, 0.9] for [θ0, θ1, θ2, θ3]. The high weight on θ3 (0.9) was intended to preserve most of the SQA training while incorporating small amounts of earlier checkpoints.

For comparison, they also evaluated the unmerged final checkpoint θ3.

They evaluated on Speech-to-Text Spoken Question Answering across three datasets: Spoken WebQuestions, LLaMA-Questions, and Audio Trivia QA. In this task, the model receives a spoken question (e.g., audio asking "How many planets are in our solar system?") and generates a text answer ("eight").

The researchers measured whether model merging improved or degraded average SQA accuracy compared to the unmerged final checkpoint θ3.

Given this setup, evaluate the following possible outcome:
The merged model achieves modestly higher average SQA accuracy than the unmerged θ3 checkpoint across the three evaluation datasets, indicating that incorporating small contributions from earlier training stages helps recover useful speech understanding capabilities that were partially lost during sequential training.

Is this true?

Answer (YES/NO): YES